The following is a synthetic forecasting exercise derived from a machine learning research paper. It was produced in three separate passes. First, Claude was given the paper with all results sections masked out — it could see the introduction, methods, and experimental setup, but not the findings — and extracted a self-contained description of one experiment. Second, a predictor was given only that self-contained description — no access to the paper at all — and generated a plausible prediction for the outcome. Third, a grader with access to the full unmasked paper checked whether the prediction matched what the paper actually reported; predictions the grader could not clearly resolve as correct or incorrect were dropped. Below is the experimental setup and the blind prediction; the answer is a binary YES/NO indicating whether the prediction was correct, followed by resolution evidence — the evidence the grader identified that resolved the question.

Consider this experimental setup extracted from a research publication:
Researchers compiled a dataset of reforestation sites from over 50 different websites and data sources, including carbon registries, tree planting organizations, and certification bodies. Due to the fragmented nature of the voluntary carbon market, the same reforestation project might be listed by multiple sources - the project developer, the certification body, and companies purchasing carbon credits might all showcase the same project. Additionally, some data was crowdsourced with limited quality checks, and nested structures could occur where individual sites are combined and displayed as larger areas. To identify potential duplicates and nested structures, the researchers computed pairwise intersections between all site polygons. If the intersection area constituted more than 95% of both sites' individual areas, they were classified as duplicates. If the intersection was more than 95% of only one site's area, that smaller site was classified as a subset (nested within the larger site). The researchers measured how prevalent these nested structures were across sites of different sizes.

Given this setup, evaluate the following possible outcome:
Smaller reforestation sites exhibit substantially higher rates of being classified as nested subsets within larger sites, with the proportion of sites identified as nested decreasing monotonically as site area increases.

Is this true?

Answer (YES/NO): NO